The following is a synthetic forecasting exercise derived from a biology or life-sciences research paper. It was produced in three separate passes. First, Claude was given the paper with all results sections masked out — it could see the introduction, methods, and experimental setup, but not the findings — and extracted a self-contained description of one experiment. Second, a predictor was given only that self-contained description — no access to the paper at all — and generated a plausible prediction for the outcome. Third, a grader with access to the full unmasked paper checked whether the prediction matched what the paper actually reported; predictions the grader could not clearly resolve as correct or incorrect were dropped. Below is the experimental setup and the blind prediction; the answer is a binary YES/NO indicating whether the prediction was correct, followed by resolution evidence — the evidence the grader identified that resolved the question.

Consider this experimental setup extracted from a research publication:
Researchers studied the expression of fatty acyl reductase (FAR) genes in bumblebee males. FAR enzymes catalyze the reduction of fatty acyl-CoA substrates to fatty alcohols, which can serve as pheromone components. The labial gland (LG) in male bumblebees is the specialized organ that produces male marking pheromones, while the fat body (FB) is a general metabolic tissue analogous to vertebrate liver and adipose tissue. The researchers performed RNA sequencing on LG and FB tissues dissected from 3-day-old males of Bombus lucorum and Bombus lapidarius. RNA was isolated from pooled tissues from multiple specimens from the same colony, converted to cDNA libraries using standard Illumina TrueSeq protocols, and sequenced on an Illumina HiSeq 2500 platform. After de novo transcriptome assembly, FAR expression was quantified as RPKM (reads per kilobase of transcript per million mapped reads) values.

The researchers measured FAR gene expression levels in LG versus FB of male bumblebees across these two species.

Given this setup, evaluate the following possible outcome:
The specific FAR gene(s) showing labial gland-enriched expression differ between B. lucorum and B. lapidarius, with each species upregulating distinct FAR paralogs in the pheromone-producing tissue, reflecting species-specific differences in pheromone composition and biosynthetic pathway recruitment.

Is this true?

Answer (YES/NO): NO